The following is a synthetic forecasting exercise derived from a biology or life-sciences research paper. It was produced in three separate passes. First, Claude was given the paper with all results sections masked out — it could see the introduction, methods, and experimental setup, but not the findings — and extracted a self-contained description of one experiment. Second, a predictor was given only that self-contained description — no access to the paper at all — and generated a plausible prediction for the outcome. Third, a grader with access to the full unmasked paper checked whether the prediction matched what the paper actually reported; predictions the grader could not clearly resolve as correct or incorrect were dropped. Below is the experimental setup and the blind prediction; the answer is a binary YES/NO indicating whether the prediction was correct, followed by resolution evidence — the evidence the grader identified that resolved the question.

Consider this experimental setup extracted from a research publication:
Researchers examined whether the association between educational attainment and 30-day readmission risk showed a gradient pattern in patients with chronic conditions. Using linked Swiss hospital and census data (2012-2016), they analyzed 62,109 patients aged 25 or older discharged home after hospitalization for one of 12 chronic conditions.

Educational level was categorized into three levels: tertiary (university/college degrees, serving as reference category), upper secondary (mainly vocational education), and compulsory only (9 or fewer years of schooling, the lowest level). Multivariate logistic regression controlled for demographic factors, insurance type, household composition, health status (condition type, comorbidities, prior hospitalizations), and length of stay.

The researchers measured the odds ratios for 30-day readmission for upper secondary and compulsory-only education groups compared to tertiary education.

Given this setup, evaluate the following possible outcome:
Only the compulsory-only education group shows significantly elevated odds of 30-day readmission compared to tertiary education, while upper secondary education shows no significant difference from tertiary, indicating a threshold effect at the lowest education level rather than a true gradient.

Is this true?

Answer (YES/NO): NO